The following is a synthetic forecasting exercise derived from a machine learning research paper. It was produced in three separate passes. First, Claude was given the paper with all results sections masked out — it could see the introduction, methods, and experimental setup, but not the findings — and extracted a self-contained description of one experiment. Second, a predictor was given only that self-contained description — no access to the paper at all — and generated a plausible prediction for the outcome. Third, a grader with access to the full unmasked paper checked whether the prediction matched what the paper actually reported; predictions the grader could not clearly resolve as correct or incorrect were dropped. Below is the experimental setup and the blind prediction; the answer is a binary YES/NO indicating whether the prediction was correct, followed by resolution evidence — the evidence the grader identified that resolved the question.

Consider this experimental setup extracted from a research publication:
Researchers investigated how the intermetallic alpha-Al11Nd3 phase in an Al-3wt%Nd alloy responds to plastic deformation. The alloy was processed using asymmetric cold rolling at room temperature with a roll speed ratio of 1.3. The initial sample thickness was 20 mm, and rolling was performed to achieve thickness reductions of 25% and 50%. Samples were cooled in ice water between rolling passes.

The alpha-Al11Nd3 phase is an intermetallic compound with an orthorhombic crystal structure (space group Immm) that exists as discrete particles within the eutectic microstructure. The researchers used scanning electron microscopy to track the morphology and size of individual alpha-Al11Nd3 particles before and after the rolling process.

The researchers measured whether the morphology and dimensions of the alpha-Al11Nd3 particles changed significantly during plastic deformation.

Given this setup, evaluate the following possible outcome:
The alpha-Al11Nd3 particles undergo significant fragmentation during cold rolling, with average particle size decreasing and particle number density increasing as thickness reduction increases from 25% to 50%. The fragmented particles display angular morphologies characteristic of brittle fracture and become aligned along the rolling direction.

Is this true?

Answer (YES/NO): NO